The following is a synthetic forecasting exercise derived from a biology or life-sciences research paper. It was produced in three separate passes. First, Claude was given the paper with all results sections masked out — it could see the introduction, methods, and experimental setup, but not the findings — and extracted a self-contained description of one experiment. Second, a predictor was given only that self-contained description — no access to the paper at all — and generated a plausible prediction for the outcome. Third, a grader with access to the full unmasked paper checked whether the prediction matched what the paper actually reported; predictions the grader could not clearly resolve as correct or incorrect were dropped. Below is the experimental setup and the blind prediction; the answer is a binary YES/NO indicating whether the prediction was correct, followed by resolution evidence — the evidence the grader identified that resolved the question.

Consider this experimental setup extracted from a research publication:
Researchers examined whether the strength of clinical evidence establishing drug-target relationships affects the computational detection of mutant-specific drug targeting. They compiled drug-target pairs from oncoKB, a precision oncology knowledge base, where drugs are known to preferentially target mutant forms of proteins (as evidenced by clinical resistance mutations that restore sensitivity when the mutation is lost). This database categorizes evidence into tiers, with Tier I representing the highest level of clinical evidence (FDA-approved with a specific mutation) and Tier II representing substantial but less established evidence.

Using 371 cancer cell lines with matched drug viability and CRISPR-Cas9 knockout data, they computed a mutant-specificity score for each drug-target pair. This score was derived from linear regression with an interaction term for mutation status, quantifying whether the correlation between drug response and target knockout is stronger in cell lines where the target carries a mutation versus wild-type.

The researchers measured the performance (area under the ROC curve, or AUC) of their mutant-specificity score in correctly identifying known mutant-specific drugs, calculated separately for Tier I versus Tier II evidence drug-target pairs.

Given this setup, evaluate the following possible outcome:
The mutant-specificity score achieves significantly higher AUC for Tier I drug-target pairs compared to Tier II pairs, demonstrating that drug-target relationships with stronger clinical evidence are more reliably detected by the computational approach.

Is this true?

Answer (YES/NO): YES